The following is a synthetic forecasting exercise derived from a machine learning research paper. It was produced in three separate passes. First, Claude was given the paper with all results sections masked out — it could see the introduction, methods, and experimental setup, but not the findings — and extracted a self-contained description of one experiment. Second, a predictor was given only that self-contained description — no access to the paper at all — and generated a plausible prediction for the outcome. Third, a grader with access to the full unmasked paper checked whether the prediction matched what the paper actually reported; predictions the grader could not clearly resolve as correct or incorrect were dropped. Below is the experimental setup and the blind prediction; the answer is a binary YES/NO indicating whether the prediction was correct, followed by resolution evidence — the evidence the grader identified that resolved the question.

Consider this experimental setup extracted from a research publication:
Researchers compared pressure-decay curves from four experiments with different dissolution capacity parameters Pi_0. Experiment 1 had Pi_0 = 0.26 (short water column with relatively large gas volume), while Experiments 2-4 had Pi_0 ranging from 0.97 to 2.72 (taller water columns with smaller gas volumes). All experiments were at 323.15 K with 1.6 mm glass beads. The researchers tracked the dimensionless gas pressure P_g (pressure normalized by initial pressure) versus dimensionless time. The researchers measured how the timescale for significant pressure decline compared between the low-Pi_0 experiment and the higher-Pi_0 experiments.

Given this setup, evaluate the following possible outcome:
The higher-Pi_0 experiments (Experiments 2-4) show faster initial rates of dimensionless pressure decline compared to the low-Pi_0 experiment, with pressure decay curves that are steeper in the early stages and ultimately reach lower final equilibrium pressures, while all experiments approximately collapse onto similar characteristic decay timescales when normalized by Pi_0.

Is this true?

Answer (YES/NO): NO